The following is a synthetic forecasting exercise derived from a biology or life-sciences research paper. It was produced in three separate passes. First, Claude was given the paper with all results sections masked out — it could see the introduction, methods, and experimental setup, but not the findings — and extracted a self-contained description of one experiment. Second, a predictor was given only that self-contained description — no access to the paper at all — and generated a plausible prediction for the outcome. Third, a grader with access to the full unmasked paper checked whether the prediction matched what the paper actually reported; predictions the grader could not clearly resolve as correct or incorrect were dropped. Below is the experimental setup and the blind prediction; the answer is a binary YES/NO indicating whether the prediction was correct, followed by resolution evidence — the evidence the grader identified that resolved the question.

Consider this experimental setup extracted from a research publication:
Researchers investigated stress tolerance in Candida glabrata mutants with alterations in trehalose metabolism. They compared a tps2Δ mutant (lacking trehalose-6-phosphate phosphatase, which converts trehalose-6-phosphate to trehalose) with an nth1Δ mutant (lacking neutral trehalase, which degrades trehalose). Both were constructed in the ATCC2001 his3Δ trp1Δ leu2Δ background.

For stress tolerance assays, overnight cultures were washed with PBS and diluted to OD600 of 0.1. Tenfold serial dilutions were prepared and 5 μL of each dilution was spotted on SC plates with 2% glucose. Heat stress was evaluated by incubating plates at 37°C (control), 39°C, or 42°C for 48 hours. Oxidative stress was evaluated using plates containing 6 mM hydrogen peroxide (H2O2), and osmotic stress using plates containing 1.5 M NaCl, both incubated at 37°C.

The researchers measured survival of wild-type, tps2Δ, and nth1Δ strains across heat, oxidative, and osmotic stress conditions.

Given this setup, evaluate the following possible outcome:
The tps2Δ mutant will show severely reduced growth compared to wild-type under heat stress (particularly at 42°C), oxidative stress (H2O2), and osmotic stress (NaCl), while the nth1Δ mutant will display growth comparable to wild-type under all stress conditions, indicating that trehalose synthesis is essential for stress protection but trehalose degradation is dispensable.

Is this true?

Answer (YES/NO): NO